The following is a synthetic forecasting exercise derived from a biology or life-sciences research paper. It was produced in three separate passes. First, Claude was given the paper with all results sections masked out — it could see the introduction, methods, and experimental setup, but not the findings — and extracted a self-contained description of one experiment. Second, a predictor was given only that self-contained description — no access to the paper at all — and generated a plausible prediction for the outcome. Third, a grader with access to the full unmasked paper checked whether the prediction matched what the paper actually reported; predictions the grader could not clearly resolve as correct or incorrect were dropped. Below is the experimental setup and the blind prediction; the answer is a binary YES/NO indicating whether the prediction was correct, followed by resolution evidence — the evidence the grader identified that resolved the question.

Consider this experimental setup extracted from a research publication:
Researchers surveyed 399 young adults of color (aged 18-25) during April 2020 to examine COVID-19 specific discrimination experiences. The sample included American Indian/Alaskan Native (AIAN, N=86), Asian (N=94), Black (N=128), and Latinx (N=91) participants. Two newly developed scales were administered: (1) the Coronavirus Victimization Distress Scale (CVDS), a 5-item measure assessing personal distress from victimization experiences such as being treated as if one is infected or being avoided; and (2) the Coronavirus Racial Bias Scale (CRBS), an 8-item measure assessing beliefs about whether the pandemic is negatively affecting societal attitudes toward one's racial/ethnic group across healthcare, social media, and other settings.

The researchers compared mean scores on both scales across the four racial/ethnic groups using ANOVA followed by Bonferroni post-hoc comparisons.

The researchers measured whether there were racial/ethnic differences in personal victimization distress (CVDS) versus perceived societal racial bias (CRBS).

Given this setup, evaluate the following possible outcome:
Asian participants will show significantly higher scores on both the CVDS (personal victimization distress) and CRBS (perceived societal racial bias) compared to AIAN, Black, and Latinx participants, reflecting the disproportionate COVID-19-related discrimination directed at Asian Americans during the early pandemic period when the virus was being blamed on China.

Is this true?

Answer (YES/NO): NO